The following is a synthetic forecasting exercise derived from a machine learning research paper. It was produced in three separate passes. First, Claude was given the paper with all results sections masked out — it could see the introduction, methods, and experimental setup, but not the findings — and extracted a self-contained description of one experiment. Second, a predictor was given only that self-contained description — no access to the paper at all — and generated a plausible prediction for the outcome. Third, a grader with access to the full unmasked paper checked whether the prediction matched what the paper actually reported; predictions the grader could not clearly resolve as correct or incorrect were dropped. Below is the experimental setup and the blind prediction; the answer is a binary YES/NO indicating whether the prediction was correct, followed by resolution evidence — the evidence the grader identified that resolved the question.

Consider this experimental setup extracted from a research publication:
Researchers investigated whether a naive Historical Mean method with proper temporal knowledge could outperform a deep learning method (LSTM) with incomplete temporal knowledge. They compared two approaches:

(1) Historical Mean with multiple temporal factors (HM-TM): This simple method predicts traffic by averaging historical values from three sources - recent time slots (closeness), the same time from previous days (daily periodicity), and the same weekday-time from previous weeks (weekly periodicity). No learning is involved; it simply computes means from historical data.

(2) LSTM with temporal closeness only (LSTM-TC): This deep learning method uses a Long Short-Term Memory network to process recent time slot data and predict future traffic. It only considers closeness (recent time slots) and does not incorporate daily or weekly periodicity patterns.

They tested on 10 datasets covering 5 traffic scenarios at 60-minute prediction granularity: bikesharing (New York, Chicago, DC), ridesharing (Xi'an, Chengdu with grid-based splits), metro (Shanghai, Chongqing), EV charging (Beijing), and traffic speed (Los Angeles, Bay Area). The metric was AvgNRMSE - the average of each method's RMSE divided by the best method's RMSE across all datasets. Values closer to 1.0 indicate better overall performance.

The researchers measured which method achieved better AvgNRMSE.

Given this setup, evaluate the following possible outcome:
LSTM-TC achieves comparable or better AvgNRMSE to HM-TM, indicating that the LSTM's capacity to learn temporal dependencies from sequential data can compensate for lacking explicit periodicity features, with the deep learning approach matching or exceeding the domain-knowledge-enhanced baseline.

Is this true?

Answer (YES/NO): NO